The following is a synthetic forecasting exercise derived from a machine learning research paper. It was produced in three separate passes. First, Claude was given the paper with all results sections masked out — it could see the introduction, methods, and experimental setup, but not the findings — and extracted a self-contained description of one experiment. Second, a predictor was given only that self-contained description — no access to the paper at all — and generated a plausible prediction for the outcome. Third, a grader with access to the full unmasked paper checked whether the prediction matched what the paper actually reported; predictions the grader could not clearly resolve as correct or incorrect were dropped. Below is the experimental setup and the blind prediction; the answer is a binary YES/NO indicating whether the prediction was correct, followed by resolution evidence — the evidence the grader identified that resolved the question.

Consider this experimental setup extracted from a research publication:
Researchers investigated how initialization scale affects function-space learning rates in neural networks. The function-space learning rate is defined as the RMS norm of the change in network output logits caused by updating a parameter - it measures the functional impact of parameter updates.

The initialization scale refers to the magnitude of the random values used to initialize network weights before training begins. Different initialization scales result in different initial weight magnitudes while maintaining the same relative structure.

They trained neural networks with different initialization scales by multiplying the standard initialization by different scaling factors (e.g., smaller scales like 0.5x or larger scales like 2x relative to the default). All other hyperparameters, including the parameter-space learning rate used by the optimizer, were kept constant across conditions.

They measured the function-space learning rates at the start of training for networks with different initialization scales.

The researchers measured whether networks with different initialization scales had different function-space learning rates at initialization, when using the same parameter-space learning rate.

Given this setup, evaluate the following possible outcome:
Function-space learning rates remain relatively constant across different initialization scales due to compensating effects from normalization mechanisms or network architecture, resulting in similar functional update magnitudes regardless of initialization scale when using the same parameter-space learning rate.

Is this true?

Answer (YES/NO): NO